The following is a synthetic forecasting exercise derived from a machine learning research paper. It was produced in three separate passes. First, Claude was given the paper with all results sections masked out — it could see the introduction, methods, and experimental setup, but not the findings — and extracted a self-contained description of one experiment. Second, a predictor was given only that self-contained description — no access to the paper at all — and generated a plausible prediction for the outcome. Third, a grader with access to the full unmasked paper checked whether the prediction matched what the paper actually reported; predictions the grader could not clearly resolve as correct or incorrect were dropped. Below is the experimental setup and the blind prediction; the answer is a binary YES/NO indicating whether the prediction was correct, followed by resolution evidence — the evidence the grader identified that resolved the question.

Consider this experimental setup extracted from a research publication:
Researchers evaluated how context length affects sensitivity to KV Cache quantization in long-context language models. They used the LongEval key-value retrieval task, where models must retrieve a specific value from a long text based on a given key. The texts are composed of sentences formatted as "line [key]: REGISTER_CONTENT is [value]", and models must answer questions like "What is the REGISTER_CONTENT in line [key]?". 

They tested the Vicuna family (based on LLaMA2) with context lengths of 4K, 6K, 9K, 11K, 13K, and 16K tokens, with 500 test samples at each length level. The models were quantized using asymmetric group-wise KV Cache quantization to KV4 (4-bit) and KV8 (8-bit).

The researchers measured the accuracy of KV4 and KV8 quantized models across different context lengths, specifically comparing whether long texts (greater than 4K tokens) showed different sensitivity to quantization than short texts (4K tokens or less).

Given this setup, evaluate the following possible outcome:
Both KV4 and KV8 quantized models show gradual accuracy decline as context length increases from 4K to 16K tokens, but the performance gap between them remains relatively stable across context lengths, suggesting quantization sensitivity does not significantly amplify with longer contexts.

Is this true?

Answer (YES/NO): NO